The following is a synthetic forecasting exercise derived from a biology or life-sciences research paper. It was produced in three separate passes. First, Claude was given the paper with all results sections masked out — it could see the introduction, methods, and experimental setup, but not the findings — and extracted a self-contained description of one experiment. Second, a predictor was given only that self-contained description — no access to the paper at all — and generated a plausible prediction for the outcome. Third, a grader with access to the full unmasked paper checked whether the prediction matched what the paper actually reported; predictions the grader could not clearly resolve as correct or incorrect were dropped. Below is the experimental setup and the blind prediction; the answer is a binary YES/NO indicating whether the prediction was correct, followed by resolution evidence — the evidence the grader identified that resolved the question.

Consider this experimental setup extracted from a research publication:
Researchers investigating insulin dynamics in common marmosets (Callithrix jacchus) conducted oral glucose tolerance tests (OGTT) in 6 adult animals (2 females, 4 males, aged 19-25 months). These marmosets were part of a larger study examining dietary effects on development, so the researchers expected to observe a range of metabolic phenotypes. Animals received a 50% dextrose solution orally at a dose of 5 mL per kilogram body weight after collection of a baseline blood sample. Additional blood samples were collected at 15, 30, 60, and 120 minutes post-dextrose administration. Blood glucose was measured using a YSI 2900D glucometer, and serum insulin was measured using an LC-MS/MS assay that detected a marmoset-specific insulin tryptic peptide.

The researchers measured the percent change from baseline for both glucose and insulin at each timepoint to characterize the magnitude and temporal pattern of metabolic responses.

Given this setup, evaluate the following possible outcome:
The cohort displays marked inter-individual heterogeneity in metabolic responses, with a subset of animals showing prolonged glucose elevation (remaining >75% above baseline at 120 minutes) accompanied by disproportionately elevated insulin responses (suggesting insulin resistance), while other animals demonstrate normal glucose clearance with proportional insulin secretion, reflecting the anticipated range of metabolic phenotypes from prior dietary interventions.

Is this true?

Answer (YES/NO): NO